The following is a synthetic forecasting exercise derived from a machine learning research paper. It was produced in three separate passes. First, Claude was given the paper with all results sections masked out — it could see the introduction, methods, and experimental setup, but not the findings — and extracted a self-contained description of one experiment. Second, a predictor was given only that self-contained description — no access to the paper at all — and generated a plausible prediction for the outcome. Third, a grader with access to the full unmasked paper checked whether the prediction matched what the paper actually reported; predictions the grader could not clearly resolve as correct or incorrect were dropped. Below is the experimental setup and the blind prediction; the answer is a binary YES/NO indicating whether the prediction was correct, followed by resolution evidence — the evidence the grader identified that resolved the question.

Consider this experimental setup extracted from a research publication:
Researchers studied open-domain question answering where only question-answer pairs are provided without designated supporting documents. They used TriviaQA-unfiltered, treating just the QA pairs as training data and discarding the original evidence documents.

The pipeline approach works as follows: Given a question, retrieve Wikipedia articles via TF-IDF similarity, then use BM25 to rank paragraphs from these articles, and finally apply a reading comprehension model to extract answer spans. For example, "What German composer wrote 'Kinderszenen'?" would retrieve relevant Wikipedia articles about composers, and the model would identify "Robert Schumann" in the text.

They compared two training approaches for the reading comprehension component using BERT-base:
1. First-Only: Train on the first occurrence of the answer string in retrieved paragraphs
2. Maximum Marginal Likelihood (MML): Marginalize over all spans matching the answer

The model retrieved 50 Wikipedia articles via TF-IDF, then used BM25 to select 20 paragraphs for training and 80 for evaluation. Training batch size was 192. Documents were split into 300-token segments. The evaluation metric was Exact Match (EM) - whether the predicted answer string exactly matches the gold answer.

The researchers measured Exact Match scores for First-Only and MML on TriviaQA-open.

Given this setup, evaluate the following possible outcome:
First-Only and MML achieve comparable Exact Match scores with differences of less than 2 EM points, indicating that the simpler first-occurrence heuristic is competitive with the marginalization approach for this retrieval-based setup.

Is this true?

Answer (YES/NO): YES